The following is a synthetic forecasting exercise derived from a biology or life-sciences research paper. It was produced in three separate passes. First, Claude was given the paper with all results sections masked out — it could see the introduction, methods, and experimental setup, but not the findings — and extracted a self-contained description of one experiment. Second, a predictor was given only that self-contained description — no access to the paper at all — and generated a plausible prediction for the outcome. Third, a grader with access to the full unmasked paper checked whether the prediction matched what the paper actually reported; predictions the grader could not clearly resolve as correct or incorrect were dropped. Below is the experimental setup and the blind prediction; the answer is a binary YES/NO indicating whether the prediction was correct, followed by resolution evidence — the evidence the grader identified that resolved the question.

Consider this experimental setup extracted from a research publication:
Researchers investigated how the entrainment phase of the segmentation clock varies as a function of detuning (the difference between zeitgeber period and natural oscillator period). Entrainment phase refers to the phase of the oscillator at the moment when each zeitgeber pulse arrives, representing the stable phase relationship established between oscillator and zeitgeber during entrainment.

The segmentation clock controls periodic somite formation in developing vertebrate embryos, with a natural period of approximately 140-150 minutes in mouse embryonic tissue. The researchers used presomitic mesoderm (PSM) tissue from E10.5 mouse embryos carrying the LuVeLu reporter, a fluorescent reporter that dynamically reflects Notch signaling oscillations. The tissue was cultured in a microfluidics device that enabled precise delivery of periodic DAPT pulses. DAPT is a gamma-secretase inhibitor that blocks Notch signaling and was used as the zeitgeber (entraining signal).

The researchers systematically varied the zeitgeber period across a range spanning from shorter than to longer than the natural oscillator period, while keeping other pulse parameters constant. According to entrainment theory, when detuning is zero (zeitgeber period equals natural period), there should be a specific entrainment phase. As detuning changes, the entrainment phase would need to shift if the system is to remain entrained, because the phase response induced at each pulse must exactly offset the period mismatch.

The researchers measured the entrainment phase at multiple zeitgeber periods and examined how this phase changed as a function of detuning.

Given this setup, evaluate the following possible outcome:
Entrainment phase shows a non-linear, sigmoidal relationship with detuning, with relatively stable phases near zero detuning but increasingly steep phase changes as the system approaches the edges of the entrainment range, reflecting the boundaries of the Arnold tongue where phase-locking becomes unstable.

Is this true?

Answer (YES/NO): NO